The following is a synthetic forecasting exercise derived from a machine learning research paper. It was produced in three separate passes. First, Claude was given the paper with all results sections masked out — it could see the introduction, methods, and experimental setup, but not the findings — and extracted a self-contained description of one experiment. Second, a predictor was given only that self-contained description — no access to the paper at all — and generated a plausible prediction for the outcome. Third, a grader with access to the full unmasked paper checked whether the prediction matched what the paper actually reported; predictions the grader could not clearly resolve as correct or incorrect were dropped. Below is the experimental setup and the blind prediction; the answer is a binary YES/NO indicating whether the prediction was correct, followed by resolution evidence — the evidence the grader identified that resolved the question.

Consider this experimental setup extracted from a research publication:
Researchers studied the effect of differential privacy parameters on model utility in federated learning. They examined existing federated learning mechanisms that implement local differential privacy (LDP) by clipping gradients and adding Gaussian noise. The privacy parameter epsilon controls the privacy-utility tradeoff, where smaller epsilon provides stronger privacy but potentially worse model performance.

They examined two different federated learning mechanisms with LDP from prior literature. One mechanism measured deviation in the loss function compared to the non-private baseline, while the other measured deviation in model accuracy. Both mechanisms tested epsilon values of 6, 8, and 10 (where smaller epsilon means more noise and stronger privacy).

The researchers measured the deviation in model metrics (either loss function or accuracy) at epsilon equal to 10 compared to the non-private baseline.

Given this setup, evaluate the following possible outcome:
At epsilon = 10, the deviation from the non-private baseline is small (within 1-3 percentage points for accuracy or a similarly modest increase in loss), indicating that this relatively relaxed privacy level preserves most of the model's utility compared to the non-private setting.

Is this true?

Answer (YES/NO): NO